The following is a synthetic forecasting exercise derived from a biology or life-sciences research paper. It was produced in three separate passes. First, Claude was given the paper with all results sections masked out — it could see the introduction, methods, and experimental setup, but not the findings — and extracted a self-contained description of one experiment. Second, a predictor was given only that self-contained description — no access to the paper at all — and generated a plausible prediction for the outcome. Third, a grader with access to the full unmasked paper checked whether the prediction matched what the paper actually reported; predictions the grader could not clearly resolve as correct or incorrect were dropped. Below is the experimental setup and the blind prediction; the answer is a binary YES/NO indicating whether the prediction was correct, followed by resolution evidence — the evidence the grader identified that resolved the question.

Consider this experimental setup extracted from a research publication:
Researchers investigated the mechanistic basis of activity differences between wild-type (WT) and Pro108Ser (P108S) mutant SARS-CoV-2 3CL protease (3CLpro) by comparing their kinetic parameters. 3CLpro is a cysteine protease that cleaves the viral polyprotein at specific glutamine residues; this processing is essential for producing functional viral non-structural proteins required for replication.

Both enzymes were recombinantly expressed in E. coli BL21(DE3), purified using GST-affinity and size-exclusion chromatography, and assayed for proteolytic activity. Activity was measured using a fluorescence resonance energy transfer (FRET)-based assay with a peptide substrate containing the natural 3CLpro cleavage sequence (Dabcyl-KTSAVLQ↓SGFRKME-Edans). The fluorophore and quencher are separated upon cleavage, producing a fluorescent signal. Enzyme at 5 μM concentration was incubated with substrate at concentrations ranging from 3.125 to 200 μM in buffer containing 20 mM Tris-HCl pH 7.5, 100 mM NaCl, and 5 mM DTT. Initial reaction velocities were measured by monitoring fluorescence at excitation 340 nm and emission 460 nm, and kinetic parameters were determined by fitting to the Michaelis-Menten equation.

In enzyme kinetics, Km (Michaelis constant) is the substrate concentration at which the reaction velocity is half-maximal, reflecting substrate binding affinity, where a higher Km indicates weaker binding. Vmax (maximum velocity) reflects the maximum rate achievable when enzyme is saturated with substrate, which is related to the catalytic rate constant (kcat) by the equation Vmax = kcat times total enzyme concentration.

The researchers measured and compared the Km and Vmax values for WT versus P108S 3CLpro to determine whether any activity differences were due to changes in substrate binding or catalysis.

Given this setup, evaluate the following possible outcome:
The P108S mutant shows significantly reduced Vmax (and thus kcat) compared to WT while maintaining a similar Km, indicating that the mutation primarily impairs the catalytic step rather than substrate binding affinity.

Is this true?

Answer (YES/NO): NO